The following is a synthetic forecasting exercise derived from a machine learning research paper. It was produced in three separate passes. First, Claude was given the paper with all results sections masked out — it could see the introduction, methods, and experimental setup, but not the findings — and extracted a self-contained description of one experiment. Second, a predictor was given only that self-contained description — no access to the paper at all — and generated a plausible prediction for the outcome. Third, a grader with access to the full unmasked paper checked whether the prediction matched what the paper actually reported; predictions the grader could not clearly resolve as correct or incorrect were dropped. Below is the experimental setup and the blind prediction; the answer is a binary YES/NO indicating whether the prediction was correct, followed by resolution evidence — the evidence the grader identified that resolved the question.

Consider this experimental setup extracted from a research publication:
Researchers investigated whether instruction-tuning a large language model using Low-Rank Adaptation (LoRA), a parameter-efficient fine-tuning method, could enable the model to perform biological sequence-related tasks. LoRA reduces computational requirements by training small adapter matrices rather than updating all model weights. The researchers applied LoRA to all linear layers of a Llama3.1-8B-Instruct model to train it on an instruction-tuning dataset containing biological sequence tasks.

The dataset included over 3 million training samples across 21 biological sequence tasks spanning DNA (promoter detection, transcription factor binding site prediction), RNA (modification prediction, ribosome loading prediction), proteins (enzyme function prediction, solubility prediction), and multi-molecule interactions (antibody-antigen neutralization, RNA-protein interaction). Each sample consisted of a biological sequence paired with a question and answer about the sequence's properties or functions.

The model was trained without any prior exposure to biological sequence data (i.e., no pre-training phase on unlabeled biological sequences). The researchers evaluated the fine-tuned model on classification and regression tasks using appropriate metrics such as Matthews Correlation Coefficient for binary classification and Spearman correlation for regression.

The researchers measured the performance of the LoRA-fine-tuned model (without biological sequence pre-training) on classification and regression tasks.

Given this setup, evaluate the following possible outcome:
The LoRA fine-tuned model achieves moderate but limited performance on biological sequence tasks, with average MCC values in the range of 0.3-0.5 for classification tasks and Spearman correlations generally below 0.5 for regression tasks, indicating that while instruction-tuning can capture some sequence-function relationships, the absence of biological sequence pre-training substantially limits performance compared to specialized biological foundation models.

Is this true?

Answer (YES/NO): NO